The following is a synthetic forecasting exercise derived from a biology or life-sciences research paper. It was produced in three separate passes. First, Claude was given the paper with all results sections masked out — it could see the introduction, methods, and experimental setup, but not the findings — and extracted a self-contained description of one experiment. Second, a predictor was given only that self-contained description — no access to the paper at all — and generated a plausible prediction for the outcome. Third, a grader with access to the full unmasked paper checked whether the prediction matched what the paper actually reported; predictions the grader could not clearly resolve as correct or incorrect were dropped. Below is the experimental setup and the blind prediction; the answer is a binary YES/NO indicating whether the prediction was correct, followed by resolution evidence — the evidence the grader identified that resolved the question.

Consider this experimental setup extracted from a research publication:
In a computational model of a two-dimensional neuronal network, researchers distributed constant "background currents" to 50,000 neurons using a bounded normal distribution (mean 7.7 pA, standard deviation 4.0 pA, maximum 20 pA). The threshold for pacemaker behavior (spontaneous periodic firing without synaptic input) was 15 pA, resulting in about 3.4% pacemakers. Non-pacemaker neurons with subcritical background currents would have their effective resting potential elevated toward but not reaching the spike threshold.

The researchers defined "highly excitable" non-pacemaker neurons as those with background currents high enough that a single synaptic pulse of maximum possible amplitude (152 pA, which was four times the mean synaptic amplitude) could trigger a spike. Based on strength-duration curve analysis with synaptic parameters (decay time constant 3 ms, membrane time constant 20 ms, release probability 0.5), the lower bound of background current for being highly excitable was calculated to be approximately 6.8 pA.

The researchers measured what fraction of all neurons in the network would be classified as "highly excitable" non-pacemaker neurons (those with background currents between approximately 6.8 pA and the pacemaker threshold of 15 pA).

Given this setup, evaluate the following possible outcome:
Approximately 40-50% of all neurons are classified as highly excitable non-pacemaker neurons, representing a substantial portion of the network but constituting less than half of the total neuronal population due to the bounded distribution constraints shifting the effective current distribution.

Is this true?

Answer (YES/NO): NO